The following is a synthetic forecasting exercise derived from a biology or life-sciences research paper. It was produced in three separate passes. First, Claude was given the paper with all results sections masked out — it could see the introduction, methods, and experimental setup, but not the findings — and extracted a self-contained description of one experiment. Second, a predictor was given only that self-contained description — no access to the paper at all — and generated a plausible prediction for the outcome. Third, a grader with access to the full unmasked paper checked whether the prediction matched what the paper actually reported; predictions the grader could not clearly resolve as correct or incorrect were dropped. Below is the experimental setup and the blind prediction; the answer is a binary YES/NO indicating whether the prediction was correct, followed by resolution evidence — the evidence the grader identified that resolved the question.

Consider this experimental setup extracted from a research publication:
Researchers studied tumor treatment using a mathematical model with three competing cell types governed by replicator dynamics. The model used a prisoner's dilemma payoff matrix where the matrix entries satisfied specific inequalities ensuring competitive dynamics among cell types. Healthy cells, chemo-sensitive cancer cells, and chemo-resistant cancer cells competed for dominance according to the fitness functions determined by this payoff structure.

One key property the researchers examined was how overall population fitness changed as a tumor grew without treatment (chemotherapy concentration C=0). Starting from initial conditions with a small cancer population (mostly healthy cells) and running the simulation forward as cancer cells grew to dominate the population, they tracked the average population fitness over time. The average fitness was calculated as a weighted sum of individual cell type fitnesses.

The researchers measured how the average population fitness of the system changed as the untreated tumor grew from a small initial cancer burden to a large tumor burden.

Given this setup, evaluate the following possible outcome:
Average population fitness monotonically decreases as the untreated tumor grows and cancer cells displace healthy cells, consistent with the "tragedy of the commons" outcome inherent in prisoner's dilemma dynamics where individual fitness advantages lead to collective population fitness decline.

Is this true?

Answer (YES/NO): YES